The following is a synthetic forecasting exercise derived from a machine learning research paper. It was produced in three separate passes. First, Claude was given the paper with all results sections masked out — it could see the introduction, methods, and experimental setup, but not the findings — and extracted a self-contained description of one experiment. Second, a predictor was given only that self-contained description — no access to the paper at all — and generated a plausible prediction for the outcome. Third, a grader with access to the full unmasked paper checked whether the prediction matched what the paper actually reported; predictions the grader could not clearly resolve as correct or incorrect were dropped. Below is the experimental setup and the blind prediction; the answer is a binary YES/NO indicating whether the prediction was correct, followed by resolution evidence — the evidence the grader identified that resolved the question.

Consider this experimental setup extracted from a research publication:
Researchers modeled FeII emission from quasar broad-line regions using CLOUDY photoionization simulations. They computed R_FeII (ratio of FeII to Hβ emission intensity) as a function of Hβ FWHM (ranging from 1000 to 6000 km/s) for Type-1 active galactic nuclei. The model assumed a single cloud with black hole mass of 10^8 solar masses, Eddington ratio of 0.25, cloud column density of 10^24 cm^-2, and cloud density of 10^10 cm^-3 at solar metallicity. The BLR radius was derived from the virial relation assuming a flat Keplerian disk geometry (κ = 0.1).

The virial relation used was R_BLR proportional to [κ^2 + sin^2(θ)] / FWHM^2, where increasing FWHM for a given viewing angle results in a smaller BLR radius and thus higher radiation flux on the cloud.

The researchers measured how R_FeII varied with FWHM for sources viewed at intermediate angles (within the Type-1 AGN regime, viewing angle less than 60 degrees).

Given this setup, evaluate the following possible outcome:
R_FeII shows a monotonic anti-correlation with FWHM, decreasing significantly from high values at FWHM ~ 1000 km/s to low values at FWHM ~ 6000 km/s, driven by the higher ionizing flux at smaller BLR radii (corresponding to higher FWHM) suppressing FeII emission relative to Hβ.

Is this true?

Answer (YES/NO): YES